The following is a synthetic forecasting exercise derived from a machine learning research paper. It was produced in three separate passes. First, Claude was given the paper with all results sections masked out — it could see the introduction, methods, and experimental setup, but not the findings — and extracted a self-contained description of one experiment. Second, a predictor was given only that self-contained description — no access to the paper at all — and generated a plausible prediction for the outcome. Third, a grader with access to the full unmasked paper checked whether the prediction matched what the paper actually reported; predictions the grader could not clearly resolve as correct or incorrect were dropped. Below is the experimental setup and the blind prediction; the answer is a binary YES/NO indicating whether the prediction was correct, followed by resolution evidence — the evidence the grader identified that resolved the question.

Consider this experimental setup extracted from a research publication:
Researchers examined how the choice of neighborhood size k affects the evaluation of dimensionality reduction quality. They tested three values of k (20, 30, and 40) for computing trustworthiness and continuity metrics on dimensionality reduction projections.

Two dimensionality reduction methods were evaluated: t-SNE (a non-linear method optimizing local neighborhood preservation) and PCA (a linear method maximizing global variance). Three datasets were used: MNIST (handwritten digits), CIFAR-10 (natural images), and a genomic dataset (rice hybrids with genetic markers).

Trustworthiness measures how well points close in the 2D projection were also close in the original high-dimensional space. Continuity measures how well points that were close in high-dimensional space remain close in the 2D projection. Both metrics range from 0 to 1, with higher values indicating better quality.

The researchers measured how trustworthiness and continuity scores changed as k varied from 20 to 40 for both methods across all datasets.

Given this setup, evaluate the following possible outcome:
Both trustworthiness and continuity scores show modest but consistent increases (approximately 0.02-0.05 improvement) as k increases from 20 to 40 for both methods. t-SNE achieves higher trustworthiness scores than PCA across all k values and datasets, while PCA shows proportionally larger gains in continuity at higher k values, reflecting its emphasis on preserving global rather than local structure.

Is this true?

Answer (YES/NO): NO